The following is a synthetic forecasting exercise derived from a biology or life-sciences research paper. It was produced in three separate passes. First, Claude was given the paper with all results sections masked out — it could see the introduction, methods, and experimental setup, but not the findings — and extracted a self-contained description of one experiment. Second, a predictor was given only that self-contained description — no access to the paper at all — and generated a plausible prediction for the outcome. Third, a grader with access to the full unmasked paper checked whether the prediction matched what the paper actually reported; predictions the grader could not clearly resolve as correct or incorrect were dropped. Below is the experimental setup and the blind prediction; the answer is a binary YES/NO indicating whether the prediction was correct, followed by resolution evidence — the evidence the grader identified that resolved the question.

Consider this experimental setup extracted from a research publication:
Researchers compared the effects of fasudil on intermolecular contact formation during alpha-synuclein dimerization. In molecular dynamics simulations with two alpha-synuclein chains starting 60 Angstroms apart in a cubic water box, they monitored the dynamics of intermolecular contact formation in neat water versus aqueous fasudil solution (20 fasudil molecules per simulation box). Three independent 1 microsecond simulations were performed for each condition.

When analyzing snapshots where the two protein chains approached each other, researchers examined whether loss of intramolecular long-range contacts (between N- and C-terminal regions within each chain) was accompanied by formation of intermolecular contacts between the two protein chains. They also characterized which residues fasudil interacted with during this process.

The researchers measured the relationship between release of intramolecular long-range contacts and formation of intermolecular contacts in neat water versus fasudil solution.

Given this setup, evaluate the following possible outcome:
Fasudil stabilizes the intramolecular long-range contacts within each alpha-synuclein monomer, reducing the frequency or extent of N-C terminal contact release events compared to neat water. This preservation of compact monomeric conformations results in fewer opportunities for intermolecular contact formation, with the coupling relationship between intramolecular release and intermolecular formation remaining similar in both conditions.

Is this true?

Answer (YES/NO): NO